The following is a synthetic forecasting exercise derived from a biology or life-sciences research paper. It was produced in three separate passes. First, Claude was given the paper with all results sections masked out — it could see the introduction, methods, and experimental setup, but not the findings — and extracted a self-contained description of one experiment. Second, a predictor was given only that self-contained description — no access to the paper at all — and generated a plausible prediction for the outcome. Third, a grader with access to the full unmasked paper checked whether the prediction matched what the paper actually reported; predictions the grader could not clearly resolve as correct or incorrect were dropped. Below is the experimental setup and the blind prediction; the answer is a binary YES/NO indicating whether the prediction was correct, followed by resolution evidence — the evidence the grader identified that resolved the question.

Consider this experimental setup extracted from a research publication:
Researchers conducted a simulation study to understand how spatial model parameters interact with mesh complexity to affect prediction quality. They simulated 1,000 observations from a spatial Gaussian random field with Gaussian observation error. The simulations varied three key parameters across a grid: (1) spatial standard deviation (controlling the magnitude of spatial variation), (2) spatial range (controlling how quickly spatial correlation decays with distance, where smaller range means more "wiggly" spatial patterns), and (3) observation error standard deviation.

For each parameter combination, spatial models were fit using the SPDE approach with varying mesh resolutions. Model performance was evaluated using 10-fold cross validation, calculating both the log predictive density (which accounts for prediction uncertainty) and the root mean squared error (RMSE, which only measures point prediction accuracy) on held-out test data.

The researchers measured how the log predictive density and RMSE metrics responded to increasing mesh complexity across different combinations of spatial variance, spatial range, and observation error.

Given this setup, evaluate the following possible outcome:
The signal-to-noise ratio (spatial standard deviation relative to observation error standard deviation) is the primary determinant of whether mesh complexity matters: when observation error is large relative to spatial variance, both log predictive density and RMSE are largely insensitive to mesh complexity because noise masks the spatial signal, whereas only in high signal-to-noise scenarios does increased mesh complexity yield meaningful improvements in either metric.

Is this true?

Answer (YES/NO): NO